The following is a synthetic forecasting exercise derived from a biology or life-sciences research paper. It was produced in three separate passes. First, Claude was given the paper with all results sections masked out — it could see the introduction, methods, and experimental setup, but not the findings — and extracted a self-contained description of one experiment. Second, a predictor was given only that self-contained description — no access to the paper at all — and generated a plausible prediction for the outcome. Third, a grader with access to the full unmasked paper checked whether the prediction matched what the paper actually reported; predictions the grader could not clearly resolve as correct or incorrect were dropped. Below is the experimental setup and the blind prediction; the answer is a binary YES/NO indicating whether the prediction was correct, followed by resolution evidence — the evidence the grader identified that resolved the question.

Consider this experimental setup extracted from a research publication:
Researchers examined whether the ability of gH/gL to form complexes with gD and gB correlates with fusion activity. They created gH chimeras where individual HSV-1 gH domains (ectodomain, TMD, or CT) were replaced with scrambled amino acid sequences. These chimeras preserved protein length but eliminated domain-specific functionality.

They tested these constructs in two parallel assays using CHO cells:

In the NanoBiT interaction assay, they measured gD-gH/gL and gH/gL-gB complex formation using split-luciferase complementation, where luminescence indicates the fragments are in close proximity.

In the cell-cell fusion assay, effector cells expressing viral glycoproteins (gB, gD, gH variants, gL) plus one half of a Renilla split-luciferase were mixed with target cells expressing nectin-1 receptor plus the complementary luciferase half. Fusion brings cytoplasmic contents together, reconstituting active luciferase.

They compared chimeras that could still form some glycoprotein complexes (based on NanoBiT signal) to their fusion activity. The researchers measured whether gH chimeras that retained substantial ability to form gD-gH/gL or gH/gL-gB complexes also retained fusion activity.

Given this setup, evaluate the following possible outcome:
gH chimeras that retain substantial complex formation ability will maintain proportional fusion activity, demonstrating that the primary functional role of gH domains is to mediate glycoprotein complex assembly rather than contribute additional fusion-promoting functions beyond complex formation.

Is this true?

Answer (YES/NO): NO